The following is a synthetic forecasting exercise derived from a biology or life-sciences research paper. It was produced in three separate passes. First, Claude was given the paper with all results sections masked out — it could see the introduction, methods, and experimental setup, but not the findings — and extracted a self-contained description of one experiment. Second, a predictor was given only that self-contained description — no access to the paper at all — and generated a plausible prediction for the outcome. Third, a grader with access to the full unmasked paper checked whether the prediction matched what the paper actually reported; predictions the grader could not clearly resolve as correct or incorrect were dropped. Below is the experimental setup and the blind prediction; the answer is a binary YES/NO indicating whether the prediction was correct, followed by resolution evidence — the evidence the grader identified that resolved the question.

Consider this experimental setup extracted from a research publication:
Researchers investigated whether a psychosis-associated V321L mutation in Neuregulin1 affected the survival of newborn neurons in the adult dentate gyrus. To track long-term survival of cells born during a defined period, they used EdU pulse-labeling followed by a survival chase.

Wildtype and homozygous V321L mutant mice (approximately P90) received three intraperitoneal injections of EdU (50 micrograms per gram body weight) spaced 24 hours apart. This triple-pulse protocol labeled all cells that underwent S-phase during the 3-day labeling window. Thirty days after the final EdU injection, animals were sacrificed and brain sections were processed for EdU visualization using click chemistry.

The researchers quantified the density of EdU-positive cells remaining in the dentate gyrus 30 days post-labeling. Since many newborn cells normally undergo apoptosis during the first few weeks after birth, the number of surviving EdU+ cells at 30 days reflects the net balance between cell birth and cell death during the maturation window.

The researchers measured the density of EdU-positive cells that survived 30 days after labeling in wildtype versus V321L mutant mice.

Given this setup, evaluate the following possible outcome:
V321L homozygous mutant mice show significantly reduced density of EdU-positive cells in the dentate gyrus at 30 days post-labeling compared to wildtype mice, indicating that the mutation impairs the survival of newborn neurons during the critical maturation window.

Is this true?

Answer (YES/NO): NO